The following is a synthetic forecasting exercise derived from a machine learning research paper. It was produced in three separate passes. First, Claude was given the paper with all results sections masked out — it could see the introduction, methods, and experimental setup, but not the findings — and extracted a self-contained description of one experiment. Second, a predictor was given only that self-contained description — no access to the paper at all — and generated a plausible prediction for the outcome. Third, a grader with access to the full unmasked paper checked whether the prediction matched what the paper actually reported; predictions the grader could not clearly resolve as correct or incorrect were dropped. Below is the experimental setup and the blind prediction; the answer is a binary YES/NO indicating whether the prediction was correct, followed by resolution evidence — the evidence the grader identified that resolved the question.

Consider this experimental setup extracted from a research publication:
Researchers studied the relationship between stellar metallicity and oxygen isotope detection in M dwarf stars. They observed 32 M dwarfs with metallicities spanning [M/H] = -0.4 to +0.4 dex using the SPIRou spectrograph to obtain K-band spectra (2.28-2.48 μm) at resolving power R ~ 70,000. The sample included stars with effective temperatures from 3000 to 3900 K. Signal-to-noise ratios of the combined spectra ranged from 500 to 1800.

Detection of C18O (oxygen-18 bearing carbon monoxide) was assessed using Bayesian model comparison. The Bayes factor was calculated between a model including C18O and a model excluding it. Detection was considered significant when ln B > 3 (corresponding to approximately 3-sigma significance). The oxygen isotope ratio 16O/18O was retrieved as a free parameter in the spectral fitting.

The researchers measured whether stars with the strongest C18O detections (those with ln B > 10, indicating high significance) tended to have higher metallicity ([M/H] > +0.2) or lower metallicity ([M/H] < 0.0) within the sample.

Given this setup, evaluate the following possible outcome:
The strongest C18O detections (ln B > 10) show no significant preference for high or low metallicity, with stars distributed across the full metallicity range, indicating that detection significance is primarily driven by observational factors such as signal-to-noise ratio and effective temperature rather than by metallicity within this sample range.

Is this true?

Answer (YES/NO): NO